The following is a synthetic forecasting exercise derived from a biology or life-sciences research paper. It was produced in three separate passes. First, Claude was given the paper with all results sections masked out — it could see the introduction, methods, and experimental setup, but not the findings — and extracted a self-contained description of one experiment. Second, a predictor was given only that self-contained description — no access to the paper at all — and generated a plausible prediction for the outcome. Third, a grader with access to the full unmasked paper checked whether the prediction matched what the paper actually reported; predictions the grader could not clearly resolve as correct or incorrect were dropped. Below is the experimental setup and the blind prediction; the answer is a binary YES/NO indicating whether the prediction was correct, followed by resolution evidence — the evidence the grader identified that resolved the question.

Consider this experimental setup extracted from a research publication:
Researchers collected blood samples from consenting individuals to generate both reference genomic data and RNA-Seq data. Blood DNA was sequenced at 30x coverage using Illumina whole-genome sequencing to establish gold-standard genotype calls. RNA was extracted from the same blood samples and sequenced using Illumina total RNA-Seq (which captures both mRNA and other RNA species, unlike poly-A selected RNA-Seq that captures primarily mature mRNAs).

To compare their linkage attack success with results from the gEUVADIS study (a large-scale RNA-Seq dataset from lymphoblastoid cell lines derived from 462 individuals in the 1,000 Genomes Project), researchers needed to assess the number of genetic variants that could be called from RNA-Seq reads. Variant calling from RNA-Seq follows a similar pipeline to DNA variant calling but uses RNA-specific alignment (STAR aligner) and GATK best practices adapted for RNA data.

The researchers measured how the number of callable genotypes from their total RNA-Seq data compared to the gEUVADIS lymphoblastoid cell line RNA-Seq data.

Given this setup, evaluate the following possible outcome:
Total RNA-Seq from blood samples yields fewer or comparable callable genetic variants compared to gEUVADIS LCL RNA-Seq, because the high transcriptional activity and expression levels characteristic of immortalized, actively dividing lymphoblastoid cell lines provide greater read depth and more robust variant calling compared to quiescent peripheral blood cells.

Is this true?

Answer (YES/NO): NO